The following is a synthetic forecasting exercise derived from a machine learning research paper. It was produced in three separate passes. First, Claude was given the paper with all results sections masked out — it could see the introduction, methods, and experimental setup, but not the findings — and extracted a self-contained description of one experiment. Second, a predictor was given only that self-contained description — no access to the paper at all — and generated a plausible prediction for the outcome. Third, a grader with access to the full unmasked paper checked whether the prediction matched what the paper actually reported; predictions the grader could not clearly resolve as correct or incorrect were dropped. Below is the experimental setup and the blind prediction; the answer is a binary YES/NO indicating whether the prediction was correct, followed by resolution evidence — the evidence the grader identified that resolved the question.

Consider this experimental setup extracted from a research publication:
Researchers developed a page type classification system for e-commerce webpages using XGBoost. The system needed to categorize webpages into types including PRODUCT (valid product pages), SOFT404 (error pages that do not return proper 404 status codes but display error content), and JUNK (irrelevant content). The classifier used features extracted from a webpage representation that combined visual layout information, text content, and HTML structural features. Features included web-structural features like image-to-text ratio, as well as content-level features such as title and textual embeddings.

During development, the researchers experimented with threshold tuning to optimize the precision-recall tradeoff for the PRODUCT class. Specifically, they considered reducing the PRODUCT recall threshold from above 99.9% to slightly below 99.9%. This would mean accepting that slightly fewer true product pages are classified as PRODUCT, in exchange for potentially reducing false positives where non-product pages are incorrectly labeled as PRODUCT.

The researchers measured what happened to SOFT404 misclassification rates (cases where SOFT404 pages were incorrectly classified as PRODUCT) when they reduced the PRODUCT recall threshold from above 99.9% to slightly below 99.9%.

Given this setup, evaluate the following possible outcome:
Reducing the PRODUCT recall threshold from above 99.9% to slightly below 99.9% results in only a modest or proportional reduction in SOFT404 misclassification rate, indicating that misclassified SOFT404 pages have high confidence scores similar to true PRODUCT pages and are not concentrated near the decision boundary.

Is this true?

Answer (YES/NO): NO